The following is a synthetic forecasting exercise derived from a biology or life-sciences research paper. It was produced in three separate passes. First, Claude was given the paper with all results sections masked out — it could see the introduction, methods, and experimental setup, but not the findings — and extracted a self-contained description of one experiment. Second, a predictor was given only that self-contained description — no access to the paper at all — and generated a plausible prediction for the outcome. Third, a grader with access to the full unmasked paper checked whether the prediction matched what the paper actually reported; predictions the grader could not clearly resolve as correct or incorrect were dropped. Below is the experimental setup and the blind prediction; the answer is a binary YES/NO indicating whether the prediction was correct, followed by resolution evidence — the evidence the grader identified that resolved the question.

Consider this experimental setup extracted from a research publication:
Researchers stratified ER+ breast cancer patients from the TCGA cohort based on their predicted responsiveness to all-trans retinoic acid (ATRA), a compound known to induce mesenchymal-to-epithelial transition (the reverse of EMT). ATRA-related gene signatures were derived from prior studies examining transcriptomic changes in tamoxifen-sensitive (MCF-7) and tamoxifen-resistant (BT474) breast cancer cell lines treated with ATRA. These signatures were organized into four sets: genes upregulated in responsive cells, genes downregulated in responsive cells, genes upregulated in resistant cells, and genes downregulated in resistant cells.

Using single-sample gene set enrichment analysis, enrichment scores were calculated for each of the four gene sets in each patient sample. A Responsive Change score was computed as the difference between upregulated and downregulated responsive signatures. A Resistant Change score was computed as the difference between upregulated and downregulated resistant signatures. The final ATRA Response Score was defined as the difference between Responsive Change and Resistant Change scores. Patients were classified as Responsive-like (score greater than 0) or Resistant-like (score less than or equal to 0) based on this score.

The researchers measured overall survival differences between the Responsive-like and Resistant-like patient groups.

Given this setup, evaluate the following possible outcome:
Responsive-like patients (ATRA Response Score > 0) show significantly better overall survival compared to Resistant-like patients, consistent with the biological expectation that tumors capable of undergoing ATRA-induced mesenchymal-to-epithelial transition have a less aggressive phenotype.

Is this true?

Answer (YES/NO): YES